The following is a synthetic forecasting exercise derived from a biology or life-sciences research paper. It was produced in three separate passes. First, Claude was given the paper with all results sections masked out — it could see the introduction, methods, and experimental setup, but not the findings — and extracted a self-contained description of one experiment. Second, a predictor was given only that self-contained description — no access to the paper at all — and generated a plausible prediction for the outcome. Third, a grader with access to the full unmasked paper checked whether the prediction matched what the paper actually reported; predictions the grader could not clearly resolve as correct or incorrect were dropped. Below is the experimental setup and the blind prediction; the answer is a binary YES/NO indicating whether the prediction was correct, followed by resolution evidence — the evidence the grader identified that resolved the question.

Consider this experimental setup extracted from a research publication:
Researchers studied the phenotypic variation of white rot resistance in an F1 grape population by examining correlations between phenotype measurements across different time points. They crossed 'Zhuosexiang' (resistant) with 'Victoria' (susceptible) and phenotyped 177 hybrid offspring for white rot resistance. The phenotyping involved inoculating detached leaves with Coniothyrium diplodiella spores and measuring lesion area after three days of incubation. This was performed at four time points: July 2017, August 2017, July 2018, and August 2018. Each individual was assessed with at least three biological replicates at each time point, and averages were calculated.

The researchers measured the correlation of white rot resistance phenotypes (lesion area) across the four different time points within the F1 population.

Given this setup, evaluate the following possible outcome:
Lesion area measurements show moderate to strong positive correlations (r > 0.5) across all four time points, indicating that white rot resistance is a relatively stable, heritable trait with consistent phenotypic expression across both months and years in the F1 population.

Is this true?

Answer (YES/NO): NO